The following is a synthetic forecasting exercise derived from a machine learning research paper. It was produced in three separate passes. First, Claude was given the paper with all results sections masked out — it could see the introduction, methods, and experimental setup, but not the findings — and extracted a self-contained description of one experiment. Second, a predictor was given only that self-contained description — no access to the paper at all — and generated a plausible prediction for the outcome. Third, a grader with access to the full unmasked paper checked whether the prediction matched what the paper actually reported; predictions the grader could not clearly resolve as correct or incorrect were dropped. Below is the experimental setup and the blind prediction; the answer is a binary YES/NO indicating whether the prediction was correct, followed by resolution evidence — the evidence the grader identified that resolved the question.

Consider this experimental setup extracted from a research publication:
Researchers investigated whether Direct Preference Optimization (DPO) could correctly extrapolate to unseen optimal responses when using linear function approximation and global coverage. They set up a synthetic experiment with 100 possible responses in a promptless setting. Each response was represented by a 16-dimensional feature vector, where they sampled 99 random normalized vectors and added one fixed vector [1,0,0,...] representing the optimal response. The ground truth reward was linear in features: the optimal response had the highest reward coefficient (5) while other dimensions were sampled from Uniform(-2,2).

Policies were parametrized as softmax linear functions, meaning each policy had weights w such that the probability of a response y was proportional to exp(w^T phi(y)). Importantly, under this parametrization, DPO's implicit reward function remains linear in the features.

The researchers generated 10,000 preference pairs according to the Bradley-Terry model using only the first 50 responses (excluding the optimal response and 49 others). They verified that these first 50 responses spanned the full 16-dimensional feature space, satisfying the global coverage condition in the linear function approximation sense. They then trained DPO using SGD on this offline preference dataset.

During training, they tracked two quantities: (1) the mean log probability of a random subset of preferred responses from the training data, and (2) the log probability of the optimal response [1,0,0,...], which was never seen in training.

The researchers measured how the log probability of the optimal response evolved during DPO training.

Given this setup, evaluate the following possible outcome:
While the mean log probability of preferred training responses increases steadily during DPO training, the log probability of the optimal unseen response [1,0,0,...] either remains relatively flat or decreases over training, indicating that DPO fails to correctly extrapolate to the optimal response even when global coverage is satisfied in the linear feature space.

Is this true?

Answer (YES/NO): NO